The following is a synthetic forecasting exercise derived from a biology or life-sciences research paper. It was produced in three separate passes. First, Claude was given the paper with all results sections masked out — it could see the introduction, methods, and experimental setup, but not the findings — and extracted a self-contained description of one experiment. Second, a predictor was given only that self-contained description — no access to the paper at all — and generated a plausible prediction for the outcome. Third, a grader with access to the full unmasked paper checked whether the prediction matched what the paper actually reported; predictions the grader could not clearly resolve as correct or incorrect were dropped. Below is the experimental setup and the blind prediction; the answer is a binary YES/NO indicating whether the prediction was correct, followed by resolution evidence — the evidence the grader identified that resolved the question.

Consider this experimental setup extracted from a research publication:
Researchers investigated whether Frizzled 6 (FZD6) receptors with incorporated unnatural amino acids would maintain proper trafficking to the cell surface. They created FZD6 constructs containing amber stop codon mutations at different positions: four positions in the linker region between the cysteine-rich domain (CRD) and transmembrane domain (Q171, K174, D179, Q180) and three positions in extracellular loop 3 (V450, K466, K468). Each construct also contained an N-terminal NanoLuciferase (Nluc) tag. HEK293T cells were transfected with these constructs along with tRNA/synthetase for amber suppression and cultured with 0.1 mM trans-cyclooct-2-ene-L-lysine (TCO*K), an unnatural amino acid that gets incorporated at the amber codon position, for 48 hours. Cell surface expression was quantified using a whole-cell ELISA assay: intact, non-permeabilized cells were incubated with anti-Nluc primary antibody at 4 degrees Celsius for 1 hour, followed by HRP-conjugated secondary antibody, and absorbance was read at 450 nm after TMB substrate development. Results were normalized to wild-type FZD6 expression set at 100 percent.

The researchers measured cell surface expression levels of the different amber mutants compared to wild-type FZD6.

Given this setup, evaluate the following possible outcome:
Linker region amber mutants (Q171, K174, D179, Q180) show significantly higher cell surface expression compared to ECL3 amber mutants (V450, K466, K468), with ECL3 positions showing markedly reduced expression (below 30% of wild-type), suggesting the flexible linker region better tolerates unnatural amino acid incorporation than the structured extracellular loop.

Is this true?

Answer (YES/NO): NO